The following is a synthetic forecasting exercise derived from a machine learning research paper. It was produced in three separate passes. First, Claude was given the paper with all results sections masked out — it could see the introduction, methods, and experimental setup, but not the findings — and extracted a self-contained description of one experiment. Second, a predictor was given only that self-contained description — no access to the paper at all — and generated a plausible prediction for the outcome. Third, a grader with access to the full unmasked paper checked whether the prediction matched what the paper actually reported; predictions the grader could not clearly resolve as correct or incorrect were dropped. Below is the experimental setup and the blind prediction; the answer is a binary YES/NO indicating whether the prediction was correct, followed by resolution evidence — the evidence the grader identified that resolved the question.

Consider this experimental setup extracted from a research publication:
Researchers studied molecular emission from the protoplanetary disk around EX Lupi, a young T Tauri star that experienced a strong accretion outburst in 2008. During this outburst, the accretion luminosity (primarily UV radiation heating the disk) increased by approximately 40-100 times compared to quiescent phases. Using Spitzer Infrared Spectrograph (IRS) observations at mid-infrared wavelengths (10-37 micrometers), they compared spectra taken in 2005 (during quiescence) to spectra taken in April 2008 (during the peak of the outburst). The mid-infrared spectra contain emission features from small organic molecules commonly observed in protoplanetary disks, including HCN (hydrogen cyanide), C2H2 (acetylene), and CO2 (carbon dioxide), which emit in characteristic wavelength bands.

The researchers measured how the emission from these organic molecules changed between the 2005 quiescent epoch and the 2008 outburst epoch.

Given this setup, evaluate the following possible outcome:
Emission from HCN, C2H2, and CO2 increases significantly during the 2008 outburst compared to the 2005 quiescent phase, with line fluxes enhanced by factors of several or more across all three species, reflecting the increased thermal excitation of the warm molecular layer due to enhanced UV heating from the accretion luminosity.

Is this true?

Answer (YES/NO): NO